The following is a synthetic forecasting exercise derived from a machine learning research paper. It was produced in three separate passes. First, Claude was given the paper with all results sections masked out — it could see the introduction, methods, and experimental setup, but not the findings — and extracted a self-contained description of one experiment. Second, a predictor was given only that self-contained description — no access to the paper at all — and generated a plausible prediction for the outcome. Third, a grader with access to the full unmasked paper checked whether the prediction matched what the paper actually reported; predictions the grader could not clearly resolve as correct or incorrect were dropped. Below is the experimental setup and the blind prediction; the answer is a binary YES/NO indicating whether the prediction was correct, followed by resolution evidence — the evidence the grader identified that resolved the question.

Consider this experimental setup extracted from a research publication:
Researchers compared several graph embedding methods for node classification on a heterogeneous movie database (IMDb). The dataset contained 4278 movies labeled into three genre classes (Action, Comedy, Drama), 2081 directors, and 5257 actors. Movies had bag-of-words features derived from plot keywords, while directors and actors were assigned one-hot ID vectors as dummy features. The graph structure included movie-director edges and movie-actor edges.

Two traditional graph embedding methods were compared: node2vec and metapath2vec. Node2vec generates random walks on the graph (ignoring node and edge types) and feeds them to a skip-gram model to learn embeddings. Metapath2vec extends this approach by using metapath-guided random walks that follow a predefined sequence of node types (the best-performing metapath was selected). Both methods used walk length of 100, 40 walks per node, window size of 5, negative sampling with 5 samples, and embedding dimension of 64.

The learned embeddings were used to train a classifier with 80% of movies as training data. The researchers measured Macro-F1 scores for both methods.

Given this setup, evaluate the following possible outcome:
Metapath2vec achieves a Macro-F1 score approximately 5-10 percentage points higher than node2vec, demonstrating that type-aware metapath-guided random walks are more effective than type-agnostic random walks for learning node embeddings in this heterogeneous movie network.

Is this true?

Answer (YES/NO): NO